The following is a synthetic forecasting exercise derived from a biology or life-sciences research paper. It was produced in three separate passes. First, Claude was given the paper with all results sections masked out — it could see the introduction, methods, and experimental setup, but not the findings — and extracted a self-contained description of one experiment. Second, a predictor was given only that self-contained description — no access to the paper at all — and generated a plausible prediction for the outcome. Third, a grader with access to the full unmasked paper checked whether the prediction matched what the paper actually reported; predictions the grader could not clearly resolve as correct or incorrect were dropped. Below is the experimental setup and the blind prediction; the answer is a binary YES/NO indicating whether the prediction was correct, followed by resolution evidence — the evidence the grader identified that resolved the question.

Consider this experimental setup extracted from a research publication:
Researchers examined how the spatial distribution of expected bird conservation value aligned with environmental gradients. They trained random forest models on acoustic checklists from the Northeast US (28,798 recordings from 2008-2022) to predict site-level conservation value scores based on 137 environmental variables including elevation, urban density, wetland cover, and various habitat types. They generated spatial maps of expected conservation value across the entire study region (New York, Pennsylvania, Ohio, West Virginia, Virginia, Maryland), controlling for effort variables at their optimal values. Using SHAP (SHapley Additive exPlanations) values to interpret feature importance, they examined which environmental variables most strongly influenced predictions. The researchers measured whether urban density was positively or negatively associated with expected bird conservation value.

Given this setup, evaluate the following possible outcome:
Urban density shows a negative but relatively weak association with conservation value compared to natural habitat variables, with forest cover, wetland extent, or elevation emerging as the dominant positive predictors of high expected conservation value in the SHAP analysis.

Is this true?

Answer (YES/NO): NO